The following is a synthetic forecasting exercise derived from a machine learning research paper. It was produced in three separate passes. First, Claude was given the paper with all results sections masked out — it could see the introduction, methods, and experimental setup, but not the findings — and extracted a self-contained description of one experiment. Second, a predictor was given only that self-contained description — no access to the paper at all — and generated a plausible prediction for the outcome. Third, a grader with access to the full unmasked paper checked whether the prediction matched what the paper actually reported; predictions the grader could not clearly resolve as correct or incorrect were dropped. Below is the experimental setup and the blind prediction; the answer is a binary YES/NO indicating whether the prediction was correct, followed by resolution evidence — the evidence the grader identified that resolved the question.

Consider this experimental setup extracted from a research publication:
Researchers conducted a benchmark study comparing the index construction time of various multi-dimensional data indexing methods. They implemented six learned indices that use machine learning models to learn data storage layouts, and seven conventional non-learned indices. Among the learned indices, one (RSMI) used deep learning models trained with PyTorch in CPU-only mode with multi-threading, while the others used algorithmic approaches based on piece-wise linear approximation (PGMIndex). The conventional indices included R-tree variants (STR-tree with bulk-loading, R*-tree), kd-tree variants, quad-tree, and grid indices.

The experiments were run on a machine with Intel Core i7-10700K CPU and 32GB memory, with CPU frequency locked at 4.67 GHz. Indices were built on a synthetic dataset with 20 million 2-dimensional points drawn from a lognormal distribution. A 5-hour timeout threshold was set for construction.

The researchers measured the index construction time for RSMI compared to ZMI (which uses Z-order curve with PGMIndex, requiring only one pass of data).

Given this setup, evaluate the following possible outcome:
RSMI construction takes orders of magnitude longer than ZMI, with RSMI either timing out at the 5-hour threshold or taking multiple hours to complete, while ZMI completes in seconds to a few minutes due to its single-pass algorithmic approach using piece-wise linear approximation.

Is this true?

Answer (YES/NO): YES